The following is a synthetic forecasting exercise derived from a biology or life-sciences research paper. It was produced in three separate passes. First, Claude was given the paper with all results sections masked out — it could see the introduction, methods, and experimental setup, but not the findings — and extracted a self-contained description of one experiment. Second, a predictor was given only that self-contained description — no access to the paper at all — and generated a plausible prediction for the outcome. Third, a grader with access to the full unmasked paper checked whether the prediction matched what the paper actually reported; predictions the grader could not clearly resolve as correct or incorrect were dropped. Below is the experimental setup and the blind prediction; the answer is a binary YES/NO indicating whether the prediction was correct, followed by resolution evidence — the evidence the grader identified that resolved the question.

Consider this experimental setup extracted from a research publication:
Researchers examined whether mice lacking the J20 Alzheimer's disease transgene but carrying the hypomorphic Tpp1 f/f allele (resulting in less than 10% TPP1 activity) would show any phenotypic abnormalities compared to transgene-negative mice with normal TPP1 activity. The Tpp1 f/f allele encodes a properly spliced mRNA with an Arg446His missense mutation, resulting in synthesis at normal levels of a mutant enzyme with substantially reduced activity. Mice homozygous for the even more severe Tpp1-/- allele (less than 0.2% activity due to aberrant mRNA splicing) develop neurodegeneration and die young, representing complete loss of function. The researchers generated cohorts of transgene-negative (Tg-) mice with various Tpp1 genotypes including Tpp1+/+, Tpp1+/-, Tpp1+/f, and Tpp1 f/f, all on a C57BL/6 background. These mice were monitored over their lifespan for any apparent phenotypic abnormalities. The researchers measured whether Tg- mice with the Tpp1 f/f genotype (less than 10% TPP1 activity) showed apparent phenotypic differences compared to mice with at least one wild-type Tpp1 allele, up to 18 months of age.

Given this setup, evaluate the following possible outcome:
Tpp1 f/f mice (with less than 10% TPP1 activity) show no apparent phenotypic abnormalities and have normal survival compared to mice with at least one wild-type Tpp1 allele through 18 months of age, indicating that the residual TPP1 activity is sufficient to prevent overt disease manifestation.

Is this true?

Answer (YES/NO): YES